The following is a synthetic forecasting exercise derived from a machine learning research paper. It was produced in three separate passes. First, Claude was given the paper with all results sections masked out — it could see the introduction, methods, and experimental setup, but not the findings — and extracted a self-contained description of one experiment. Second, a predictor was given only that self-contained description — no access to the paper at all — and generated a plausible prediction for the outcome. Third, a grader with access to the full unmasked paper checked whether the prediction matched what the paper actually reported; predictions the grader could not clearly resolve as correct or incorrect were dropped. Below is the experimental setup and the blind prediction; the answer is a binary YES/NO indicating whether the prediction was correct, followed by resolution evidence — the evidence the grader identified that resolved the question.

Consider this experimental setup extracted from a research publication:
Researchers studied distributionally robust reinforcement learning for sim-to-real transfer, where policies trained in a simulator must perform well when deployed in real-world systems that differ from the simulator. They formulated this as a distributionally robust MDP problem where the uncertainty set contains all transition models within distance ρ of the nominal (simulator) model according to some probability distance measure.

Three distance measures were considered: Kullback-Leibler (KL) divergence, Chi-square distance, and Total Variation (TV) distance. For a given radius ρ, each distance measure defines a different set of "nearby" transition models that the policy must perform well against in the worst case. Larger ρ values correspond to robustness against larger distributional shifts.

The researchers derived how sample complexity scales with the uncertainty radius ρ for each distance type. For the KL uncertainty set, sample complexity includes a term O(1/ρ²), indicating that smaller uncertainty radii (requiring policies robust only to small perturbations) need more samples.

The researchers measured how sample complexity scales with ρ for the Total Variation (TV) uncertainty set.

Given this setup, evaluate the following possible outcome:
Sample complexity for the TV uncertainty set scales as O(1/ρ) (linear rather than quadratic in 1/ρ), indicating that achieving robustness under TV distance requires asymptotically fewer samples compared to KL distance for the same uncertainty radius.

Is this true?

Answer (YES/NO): NO